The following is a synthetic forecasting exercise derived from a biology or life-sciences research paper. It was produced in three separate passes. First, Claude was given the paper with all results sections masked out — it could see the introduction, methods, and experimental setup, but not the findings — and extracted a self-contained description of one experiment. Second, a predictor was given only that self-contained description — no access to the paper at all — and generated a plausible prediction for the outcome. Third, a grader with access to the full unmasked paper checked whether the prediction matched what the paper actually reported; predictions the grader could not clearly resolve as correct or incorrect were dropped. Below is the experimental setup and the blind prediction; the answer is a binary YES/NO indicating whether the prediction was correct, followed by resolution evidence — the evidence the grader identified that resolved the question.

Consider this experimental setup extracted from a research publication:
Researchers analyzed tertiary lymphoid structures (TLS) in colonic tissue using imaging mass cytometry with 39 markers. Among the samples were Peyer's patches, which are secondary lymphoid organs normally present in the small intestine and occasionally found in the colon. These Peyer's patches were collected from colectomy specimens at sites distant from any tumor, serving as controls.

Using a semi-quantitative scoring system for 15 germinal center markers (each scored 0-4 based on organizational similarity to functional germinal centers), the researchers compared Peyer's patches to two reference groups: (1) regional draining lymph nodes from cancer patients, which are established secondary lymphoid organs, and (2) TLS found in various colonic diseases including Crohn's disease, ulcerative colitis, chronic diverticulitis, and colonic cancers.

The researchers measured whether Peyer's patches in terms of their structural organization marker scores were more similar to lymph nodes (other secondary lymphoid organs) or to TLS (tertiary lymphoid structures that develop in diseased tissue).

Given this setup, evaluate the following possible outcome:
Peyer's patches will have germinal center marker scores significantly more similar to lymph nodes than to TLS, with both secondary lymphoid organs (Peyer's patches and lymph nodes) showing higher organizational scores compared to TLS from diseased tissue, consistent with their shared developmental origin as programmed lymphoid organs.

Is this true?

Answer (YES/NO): NO